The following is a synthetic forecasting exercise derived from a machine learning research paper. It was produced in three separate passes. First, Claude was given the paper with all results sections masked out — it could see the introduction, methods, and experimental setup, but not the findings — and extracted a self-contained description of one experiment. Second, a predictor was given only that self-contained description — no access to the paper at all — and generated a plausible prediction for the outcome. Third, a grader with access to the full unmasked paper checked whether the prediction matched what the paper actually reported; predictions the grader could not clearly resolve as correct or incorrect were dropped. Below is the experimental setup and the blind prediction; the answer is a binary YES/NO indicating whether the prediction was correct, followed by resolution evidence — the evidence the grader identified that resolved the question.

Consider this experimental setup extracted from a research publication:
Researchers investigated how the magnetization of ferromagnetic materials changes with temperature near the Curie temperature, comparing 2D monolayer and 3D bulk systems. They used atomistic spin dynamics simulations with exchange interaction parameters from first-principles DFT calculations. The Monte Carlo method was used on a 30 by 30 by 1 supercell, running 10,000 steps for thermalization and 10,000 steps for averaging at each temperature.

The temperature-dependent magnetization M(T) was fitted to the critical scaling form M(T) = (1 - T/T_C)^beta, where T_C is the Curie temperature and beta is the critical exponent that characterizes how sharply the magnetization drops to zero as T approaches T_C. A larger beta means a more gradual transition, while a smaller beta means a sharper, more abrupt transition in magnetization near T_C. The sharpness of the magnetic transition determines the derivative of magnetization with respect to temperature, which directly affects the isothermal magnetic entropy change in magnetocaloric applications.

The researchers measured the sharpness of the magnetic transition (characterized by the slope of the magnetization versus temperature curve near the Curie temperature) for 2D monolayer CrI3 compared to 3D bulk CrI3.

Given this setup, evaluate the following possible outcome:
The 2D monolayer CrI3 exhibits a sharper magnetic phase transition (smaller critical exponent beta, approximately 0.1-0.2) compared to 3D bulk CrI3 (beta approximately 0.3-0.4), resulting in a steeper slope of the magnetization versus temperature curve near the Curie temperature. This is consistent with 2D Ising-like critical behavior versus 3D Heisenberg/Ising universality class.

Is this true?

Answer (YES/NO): YES